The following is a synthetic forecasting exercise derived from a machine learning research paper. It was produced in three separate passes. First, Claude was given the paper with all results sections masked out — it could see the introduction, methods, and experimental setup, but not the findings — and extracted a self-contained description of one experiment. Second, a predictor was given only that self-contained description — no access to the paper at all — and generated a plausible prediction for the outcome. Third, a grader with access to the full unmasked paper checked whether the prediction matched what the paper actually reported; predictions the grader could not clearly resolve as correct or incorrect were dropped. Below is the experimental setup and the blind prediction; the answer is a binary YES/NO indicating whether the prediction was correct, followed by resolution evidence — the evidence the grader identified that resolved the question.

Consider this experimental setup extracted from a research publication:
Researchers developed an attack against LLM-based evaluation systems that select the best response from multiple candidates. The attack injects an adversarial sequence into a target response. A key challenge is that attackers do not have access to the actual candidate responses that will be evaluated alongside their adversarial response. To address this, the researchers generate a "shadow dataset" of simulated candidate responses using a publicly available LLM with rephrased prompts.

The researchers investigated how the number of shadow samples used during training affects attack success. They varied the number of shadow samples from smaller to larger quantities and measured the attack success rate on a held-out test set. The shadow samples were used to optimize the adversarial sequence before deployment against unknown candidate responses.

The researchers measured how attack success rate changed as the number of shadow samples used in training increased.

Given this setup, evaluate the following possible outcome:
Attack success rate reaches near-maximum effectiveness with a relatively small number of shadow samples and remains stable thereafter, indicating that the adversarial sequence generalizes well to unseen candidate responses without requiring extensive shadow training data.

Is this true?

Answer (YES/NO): NO